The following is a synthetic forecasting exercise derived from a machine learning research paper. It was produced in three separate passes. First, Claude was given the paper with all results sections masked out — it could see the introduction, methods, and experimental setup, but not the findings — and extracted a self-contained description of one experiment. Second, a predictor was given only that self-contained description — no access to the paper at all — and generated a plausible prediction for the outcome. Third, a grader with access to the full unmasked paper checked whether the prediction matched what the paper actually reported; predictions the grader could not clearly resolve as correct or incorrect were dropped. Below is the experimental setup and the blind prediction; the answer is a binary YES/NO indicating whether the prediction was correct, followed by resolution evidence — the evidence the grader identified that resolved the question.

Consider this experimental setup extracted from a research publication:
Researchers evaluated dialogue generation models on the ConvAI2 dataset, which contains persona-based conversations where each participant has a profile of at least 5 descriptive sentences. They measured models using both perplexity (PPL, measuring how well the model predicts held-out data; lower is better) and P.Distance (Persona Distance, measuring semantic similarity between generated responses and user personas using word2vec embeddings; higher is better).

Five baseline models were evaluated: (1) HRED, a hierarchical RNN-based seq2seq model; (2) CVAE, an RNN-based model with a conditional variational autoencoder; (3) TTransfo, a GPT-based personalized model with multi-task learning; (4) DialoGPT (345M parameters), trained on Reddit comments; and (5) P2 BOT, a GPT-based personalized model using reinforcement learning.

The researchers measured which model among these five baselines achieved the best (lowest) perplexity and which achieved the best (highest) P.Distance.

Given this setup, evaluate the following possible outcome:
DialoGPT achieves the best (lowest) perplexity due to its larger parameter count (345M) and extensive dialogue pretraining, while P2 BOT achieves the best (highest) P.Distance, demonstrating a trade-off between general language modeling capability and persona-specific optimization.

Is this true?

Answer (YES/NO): YES